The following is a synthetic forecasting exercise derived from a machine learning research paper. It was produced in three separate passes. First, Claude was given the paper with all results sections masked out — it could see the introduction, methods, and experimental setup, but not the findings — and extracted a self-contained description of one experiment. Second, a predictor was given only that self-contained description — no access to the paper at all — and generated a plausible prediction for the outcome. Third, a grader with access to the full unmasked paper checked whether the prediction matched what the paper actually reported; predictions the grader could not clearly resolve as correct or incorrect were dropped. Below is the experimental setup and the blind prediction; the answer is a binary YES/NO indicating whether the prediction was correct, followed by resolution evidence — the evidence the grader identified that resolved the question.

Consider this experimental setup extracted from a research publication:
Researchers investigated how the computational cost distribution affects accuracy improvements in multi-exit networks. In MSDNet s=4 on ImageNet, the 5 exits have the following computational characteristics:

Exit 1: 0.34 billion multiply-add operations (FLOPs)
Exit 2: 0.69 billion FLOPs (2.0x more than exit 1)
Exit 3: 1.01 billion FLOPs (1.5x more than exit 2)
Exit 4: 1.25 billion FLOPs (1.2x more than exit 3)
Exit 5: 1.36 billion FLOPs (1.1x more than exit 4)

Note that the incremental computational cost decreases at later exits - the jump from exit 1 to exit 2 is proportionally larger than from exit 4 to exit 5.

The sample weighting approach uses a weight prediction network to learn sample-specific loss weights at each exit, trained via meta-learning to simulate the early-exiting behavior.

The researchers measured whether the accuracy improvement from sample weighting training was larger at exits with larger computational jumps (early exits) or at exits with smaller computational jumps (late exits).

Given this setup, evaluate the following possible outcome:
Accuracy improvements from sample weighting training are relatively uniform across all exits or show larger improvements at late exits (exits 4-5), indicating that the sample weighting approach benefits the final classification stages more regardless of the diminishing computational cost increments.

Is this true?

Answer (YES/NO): YES